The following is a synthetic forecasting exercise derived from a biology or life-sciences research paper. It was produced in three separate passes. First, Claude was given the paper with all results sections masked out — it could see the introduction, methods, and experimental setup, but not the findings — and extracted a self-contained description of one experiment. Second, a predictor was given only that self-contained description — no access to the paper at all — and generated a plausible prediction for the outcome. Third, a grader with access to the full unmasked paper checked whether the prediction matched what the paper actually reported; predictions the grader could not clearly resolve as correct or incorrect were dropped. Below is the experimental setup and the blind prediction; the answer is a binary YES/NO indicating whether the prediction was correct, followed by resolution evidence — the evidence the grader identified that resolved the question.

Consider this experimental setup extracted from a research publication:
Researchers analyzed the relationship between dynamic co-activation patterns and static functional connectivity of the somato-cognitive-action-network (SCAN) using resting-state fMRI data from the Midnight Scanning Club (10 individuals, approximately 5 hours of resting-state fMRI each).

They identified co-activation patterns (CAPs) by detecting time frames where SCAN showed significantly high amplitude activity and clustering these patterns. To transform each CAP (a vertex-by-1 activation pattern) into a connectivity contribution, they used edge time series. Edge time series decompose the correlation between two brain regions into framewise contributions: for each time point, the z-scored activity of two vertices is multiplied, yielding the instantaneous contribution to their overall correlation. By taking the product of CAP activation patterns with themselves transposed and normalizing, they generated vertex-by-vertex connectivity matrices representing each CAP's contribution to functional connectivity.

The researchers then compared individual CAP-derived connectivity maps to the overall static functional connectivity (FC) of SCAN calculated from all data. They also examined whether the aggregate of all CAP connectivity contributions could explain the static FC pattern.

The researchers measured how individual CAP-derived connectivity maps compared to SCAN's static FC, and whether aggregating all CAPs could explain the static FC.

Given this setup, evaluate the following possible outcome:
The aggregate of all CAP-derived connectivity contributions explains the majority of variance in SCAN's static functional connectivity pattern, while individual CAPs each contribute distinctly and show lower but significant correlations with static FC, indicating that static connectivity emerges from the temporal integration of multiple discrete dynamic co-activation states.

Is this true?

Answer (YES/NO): YES